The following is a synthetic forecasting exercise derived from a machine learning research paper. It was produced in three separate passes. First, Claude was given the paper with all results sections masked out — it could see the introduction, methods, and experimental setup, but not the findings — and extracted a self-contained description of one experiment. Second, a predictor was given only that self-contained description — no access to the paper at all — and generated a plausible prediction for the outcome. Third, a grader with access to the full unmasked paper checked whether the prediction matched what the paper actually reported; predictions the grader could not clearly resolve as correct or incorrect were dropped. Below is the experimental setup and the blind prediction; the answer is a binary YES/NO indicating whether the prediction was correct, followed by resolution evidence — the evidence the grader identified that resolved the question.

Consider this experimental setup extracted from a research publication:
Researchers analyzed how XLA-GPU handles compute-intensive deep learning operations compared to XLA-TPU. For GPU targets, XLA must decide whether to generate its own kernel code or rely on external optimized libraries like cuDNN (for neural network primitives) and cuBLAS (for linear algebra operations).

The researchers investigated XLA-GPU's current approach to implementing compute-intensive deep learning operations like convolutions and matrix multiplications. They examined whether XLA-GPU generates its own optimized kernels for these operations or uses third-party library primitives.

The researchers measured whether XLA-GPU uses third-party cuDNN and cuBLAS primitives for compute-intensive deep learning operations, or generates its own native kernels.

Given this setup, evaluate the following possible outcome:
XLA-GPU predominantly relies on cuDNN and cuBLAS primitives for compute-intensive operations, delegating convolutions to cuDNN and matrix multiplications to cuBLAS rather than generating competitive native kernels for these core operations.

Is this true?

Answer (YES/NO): YES